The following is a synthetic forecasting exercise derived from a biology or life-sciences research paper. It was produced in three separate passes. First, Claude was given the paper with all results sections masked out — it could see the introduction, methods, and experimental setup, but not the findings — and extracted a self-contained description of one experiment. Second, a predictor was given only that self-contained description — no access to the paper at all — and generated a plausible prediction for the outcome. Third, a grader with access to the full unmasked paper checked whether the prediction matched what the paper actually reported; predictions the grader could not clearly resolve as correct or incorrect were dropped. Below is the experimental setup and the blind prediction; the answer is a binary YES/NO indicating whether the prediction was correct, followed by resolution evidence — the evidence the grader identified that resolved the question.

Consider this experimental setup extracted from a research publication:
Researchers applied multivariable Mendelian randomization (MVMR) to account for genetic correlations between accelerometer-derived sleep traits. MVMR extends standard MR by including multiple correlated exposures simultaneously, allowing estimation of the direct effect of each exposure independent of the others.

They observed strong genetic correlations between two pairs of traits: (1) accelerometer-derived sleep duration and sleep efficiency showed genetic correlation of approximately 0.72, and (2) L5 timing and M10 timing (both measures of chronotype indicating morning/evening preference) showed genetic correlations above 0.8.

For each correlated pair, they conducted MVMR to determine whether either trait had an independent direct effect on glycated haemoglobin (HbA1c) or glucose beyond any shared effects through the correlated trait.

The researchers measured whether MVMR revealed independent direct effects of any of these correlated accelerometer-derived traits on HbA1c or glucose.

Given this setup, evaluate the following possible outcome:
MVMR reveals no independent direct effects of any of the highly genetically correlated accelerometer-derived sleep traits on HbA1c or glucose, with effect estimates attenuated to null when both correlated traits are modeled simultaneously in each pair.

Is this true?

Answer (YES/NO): YES